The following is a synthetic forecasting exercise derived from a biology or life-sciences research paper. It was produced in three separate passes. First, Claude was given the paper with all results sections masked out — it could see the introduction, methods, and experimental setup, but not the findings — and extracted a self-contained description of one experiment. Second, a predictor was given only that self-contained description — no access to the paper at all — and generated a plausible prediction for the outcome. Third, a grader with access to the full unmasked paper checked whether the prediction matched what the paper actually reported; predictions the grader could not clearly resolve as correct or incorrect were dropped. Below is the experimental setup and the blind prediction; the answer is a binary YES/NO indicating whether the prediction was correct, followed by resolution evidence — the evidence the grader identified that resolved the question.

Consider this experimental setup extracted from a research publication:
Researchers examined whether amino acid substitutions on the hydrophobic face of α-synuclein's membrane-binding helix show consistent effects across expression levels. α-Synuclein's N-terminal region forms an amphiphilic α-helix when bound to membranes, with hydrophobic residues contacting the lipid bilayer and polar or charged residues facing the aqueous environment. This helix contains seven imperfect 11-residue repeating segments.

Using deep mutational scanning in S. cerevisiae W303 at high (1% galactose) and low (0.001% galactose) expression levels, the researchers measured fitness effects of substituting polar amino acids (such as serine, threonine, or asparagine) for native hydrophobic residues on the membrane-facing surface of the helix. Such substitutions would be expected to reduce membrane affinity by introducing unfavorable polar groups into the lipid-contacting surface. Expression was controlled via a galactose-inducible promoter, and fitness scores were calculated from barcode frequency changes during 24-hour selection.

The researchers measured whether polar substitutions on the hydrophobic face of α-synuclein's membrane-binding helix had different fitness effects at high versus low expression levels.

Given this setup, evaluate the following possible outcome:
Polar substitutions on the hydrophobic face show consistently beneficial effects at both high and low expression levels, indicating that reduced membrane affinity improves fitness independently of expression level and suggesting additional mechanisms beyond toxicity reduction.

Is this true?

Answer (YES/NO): NO